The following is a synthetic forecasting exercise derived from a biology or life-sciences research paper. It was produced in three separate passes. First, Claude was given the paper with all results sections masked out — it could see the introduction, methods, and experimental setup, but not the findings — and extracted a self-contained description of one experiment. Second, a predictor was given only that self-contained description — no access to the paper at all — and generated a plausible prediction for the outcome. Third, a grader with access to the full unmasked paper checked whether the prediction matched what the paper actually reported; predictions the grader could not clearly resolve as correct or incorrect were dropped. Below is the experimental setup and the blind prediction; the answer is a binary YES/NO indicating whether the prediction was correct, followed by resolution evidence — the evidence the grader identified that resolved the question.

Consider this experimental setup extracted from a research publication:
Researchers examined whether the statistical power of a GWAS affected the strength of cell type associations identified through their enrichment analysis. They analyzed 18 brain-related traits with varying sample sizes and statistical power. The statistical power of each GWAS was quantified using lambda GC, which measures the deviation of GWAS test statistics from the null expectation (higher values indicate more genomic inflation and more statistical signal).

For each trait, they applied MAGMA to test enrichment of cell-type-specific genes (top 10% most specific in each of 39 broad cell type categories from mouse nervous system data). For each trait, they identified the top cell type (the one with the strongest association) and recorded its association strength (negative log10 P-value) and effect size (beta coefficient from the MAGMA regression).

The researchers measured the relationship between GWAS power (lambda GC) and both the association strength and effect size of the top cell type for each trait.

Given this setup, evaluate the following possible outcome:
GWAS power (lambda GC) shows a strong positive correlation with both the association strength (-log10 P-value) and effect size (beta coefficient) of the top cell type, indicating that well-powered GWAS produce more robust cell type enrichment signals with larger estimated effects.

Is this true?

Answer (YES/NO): YES